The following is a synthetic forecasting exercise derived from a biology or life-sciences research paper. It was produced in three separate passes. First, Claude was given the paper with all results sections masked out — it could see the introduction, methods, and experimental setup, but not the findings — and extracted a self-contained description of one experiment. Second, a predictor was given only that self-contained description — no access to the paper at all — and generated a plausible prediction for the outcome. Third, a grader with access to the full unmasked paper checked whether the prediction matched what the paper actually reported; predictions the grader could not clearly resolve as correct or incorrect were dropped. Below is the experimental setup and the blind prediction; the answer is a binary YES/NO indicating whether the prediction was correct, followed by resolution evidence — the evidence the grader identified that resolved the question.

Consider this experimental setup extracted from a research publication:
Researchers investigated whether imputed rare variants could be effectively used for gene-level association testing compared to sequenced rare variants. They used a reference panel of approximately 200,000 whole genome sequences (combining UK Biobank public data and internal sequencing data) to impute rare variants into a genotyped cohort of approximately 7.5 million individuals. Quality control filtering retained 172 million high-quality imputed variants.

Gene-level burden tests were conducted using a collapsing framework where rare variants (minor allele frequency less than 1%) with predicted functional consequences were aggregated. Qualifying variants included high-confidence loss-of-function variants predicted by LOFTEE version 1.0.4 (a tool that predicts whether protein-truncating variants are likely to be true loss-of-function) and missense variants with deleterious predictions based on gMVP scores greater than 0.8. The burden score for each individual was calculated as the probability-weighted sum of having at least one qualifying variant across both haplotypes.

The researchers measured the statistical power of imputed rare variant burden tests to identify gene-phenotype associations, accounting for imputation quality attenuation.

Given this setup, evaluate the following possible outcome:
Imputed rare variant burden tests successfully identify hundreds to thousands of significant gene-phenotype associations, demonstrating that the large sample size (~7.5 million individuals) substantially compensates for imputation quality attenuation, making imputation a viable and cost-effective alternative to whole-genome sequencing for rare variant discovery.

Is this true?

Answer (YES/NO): YES